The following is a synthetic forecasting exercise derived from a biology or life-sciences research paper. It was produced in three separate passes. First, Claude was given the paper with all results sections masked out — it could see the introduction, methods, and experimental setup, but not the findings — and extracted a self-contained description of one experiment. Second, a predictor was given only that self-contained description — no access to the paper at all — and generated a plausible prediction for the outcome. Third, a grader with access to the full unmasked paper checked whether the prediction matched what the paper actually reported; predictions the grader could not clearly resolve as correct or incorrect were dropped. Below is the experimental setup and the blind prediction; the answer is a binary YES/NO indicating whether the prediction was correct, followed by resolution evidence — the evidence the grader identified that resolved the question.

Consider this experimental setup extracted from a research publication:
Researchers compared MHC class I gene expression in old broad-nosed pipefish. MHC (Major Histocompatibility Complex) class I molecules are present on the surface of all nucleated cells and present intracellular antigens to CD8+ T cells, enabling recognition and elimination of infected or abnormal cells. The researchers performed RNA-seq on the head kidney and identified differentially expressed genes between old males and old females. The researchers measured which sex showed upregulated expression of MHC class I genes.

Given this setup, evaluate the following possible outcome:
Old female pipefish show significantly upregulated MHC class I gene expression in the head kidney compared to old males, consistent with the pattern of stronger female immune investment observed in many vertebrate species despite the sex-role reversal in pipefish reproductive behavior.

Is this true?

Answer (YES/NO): YES